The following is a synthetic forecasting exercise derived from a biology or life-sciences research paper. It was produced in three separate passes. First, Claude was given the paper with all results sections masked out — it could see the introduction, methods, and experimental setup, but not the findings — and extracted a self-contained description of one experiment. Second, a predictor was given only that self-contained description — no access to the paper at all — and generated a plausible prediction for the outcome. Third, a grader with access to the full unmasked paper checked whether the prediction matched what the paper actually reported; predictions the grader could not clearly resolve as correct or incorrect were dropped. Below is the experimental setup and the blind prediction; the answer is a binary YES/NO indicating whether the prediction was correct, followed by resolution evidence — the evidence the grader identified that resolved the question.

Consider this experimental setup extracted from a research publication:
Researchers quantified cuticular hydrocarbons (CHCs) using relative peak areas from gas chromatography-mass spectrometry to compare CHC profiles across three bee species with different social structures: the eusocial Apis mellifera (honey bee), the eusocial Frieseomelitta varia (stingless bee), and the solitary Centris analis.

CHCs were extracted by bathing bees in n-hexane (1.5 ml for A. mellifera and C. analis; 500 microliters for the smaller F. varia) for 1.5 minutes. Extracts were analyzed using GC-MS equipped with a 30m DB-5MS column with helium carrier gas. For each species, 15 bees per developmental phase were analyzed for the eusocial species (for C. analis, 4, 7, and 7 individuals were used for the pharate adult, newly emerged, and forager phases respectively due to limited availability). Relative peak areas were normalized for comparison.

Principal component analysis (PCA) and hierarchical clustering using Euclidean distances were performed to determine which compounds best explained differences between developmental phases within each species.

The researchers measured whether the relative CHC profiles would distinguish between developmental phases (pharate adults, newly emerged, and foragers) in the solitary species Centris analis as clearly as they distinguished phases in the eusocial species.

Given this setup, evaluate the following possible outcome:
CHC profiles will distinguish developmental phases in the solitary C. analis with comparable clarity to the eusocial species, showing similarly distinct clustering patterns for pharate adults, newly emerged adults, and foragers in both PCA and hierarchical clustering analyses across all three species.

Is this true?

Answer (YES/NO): NO